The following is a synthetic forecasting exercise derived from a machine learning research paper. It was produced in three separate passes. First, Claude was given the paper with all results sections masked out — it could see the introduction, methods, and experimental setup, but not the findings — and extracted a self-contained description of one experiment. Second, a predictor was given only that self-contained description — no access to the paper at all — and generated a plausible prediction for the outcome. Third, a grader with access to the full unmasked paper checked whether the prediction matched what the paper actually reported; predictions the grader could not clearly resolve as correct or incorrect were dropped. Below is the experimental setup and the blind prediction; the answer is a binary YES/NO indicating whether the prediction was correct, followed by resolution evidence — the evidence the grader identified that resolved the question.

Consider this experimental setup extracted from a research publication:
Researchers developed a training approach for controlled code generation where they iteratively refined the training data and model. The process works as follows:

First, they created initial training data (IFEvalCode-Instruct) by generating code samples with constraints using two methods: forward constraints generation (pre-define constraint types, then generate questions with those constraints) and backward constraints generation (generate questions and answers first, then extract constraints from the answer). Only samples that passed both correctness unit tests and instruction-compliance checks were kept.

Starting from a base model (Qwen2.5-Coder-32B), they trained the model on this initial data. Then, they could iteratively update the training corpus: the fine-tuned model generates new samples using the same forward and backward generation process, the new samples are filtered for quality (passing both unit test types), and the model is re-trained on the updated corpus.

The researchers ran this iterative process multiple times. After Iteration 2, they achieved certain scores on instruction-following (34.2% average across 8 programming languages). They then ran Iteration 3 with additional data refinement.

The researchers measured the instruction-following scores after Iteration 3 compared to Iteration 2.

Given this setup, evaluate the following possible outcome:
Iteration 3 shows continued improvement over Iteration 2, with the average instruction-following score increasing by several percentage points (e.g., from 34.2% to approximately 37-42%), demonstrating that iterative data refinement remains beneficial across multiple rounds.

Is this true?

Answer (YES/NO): NO